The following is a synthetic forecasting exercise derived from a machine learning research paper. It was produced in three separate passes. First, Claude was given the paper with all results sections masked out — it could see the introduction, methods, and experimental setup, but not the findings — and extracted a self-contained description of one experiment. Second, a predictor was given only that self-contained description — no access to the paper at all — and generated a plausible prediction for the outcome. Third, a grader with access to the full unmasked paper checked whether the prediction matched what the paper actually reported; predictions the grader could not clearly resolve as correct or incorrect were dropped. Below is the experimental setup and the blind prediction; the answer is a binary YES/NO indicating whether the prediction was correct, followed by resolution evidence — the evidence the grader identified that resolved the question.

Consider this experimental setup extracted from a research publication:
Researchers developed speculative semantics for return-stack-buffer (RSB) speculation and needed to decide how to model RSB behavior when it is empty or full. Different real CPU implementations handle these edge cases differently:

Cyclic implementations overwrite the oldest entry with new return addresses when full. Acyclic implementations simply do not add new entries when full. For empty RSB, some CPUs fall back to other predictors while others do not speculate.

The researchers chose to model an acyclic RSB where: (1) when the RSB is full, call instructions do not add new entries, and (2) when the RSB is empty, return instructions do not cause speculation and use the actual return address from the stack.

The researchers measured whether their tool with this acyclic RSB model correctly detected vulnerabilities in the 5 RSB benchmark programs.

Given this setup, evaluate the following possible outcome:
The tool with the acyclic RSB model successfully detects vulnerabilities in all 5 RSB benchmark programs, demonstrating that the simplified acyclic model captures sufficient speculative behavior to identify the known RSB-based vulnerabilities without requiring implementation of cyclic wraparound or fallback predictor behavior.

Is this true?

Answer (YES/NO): YES